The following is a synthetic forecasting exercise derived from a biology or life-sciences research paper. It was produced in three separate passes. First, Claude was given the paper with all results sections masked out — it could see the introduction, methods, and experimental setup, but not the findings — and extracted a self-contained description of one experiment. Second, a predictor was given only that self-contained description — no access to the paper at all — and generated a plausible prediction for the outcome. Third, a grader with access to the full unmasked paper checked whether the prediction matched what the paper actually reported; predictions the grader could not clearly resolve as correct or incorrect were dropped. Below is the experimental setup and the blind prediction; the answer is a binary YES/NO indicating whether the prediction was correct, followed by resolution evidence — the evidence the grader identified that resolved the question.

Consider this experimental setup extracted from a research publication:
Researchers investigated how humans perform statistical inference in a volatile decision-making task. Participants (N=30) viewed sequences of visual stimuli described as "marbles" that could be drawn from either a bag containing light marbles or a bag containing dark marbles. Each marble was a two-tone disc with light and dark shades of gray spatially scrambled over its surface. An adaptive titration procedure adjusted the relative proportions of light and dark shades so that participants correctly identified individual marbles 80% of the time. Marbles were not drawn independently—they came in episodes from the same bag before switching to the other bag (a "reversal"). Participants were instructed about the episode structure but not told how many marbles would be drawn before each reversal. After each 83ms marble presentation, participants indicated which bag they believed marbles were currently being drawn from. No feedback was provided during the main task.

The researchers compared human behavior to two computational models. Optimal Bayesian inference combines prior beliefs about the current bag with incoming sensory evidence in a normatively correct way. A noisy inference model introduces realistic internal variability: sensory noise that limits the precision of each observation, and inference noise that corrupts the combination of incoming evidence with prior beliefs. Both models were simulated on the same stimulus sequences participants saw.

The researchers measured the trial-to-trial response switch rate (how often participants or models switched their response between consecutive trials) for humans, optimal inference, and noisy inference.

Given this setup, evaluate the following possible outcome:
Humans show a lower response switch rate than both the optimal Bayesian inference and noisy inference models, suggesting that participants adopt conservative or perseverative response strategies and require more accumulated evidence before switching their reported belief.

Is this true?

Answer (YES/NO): NO